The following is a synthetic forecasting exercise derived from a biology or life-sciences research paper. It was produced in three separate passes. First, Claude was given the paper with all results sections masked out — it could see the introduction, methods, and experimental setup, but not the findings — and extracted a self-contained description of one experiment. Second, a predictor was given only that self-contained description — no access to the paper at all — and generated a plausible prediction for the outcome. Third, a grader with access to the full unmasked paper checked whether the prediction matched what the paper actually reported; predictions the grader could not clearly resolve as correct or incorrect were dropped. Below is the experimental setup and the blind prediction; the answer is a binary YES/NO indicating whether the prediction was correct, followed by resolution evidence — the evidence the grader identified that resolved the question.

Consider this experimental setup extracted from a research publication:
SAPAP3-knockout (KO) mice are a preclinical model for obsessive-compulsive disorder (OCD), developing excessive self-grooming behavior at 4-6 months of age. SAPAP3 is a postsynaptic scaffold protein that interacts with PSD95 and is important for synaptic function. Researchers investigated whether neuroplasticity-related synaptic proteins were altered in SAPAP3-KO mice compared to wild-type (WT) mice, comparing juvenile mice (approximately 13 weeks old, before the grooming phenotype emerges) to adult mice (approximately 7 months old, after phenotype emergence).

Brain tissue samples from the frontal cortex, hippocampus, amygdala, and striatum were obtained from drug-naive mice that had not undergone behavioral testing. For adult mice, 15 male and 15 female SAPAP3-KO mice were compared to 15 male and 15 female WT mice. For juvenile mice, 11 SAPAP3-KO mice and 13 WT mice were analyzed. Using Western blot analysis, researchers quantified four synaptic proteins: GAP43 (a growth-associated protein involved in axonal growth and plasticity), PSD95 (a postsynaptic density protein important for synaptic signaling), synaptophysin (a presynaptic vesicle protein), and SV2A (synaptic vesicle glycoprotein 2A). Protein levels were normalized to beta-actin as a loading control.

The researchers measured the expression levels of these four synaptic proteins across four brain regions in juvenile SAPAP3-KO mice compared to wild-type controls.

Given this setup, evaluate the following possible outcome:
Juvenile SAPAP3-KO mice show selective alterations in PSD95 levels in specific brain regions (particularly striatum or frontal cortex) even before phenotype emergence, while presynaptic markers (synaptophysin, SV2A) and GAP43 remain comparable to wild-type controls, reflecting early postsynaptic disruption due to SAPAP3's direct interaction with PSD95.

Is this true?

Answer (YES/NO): NO